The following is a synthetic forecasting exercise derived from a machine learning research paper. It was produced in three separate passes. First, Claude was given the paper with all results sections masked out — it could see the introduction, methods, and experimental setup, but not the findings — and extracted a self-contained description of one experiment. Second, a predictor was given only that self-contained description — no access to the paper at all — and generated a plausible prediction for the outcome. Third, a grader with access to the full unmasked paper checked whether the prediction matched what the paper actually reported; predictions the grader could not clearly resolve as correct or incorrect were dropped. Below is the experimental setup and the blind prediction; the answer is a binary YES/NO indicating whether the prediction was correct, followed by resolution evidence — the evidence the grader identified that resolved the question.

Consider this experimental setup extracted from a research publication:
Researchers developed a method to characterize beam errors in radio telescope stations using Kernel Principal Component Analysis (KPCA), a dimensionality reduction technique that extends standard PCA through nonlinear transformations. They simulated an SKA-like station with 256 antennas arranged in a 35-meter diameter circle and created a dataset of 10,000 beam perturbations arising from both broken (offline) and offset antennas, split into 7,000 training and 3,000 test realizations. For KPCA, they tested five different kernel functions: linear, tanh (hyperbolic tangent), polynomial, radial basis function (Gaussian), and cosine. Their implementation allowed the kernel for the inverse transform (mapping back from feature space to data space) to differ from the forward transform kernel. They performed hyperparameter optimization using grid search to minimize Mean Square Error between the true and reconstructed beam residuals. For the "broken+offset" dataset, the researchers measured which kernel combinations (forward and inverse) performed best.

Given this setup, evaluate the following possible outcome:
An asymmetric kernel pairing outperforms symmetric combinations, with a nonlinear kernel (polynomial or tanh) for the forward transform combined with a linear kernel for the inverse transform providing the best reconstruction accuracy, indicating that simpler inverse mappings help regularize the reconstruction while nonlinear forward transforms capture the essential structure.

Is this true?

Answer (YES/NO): NO